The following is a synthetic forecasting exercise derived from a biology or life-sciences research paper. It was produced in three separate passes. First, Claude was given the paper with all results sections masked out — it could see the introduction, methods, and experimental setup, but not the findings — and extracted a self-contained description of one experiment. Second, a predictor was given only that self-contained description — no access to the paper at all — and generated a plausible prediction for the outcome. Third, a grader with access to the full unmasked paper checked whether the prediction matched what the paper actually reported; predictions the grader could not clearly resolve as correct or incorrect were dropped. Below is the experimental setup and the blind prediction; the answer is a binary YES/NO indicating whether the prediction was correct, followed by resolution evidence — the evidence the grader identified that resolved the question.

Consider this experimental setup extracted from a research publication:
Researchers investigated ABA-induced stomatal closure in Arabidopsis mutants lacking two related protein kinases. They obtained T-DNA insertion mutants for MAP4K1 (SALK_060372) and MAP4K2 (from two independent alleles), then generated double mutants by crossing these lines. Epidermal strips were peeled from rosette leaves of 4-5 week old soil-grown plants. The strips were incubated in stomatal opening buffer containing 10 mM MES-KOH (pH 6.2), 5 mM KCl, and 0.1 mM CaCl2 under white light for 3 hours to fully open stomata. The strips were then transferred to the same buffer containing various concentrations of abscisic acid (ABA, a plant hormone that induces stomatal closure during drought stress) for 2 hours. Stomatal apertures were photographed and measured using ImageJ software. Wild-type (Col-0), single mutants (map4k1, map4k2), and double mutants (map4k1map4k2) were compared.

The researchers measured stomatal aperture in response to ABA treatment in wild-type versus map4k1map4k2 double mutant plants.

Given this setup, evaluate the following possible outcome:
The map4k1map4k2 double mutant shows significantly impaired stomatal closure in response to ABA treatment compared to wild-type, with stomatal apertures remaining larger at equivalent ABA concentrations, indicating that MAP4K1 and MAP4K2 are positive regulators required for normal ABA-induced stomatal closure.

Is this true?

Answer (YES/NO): YES